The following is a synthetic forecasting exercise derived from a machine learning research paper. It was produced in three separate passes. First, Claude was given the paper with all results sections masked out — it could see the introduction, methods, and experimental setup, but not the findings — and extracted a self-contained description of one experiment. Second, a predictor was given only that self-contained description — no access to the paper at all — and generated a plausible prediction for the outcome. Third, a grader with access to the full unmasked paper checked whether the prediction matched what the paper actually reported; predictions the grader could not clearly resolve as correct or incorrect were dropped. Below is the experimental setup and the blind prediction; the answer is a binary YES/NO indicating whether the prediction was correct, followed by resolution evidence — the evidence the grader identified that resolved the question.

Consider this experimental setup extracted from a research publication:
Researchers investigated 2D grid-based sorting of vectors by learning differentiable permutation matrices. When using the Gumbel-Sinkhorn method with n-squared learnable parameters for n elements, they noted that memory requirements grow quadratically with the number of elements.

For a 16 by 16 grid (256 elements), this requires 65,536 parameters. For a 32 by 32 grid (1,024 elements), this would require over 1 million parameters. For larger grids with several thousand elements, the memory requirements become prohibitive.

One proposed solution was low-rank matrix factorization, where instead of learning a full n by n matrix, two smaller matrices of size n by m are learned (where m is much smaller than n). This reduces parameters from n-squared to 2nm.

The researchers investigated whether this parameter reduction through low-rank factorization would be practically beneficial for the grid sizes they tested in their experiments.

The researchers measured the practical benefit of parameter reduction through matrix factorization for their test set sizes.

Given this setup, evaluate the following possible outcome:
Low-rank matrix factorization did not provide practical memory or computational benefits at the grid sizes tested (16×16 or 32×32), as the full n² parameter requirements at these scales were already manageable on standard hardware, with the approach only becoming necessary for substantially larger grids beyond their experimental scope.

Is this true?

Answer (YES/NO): YES